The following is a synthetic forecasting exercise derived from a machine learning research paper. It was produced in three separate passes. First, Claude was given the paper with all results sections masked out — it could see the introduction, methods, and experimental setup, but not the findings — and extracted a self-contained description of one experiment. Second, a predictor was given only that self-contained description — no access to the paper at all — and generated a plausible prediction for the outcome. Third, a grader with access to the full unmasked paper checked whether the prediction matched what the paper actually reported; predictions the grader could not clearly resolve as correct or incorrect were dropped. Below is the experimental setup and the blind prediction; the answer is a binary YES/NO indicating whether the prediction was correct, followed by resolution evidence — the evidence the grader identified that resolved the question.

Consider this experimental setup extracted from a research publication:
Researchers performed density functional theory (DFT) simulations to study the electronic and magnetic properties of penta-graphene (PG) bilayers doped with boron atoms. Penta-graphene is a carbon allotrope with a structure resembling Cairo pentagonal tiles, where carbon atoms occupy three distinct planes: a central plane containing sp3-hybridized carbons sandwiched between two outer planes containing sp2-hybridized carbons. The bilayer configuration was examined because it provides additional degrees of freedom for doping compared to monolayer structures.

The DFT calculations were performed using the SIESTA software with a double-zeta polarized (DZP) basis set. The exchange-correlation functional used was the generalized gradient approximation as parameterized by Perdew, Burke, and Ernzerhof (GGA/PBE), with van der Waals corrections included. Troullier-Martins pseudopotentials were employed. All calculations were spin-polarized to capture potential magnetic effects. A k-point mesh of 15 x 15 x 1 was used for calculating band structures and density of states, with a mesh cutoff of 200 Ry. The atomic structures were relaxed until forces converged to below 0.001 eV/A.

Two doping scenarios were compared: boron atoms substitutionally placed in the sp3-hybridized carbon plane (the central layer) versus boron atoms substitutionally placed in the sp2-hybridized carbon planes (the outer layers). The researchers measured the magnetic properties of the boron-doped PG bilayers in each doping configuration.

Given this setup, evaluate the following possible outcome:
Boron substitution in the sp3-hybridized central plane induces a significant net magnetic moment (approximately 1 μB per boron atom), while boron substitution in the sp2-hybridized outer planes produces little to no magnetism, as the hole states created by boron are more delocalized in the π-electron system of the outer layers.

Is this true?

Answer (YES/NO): NO